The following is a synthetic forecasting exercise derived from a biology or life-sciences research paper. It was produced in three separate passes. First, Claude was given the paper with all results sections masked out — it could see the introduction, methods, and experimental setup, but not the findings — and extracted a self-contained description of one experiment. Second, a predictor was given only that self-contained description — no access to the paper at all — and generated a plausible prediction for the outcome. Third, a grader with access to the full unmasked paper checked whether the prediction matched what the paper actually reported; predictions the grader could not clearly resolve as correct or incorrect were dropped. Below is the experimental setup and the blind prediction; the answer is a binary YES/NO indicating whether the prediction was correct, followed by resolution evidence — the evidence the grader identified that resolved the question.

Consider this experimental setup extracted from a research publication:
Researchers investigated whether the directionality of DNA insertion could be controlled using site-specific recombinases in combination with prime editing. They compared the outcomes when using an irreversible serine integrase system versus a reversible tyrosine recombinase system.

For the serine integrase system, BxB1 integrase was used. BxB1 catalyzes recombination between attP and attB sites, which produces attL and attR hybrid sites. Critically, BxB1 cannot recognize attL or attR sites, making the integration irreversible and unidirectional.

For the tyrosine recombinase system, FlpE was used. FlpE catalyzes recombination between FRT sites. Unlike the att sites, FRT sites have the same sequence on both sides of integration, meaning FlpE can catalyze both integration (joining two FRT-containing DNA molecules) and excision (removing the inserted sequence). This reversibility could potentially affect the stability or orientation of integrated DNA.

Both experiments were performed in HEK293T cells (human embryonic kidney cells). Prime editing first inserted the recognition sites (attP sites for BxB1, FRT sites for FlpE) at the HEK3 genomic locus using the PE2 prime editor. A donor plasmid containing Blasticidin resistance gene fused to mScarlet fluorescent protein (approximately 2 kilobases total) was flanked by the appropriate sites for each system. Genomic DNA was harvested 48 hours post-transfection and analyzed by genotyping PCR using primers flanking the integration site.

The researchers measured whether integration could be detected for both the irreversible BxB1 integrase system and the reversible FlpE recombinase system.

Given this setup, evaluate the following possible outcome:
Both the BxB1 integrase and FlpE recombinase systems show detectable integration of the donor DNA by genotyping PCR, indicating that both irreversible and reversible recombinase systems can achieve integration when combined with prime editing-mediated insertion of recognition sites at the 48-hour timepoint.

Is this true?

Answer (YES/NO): YES